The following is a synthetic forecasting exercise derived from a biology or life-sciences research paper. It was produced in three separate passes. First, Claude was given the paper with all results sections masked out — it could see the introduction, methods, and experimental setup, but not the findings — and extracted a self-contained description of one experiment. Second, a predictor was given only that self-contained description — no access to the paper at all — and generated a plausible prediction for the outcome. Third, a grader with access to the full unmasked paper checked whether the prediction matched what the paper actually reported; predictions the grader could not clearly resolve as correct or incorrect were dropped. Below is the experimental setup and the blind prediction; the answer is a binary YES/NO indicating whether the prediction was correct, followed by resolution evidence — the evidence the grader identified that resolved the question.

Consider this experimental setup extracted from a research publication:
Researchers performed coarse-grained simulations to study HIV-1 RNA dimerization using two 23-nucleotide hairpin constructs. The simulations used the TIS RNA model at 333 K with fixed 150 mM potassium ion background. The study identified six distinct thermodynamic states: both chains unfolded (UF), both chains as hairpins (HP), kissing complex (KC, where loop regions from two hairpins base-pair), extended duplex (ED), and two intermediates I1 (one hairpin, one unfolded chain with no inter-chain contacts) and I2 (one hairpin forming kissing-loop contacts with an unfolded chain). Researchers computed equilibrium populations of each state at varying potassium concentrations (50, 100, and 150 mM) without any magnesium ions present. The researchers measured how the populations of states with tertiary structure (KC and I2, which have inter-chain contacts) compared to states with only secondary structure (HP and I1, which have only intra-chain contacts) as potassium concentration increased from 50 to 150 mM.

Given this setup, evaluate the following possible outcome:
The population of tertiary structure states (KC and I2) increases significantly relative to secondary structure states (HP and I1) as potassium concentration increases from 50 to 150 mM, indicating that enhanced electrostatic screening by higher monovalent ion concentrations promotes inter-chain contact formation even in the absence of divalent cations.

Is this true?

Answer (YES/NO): NO